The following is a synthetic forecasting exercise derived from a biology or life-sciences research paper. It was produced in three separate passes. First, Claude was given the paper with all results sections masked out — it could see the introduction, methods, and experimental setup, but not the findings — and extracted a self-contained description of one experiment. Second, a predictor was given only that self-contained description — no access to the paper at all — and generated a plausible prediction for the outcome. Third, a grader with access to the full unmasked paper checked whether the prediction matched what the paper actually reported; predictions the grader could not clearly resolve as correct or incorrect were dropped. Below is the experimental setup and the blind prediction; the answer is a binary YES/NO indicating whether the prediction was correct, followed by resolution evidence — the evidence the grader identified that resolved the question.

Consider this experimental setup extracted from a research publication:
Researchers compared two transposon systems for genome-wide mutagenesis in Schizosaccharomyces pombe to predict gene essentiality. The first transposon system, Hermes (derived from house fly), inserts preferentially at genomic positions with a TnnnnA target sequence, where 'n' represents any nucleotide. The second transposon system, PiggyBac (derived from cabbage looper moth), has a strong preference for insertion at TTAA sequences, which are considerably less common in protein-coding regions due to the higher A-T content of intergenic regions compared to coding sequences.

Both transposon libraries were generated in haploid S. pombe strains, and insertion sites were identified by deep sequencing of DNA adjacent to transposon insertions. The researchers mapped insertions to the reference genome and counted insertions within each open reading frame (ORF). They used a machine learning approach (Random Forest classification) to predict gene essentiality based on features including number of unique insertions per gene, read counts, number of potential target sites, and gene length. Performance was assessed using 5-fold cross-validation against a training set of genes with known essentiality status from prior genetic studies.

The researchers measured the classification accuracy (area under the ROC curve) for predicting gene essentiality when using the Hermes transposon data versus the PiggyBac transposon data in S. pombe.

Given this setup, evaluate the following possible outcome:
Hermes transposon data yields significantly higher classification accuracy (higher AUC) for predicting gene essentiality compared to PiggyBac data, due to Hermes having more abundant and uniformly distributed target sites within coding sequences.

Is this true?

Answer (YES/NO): YES